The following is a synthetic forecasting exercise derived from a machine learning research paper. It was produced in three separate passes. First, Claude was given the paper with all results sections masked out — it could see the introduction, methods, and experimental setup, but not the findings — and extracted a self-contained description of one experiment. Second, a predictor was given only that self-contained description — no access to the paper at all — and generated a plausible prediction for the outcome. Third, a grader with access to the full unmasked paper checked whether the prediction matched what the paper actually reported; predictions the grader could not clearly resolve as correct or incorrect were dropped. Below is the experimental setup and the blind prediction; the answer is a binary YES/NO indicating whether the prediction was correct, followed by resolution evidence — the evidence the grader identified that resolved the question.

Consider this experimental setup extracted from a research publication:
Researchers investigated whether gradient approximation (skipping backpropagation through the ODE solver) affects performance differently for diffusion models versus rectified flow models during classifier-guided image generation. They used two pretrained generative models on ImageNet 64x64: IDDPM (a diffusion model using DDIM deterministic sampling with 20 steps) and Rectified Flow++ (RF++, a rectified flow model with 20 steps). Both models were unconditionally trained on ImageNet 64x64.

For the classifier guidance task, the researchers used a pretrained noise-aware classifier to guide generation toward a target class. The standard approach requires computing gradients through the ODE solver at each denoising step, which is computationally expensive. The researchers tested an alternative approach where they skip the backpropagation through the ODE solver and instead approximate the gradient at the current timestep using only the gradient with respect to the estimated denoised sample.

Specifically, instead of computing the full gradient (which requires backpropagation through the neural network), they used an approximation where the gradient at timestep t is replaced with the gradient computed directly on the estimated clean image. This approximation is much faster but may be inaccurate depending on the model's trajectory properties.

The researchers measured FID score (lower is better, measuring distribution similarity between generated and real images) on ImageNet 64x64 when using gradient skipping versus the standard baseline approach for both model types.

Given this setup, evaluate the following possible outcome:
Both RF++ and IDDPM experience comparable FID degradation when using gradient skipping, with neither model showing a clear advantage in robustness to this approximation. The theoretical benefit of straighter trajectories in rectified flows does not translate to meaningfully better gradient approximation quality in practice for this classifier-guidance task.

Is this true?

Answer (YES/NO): NO